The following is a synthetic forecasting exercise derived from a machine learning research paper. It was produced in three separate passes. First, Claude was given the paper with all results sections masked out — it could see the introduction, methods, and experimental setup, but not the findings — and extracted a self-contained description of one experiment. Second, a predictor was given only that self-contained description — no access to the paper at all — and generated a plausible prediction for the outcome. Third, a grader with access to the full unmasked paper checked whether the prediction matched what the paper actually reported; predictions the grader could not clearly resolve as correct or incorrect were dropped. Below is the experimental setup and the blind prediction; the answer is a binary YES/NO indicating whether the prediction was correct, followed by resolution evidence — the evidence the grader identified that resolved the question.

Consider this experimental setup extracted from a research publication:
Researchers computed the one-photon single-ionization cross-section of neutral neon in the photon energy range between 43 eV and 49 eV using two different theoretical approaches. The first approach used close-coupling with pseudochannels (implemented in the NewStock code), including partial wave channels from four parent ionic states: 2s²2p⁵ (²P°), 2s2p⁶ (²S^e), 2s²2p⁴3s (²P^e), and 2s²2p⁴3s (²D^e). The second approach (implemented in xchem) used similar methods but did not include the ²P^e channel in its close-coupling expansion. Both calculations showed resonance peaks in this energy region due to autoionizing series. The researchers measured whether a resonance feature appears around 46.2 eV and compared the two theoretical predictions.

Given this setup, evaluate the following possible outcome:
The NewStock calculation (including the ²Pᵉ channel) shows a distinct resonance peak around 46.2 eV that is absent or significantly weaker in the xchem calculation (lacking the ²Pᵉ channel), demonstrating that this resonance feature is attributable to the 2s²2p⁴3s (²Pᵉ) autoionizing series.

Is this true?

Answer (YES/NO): YES